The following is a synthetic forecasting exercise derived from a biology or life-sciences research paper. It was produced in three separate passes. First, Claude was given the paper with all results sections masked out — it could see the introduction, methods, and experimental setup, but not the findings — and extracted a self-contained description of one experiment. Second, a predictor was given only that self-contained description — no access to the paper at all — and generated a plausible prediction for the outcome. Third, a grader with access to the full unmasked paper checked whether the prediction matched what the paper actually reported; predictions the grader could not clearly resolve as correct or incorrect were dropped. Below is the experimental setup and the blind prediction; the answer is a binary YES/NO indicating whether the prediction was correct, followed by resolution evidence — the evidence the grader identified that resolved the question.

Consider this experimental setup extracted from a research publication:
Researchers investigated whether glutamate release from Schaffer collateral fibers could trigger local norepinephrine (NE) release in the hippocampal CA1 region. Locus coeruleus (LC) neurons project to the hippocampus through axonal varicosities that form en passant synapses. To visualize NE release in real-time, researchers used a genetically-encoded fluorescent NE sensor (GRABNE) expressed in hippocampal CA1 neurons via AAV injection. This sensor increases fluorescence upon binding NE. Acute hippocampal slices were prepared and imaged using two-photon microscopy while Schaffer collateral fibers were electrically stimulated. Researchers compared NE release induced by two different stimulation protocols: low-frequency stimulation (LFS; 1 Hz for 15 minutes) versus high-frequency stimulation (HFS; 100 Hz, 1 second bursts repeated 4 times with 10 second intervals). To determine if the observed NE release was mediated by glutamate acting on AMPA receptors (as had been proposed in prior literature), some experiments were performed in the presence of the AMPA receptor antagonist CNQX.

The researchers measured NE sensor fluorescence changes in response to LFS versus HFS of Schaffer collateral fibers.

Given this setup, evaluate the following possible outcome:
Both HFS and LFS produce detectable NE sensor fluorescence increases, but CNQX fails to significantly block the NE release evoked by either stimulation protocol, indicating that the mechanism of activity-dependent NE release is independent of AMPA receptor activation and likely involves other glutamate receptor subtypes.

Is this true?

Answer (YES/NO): NO